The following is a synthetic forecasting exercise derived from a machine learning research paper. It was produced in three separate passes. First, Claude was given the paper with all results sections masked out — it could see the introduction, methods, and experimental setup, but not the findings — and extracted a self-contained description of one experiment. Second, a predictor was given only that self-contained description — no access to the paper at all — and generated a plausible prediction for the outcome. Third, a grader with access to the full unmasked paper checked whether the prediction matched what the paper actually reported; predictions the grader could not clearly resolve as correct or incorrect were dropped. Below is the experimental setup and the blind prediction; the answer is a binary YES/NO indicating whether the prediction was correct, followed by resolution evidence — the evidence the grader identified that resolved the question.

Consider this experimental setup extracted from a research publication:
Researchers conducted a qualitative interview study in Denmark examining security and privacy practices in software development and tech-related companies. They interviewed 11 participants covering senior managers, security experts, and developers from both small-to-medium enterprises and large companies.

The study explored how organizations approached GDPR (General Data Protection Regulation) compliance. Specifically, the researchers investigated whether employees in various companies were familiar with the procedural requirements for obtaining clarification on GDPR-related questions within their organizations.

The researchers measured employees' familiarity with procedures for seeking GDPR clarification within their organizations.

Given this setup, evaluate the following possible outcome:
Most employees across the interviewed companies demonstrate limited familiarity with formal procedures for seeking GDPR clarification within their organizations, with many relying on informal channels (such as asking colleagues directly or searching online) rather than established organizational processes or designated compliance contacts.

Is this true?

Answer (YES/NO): NO